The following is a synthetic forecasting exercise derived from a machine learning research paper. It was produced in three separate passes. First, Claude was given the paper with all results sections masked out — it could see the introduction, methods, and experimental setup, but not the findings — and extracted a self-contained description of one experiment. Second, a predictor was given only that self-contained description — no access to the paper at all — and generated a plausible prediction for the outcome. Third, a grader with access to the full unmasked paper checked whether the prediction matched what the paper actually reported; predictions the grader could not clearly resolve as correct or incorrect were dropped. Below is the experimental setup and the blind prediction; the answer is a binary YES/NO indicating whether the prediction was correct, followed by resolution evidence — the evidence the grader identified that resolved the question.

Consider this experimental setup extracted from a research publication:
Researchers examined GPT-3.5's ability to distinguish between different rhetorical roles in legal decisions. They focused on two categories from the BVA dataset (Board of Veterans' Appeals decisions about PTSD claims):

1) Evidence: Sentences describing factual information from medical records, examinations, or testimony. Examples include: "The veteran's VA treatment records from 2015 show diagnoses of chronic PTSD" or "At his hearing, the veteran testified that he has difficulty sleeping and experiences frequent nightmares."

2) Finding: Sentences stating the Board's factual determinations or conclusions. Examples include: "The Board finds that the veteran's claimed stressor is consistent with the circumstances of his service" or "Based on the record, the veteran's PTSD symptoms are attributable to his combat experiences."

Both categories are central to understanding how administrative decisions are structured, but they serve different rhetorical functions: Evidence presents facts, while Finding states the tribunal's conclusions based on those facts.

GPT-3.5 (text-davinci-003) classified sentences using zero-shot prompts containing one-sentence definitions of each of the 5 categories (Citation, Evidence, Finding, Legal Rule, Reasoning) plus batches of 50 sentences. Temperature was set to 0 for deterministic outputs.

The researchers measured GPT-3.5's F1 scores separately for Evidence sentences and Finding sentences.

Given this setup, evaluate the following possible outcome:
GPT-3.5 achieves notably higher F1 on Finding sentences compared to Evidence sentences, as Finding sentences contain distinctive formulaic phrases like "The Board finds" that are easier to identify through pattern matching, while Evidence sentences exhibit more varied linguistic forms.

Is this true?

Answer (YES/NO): NO